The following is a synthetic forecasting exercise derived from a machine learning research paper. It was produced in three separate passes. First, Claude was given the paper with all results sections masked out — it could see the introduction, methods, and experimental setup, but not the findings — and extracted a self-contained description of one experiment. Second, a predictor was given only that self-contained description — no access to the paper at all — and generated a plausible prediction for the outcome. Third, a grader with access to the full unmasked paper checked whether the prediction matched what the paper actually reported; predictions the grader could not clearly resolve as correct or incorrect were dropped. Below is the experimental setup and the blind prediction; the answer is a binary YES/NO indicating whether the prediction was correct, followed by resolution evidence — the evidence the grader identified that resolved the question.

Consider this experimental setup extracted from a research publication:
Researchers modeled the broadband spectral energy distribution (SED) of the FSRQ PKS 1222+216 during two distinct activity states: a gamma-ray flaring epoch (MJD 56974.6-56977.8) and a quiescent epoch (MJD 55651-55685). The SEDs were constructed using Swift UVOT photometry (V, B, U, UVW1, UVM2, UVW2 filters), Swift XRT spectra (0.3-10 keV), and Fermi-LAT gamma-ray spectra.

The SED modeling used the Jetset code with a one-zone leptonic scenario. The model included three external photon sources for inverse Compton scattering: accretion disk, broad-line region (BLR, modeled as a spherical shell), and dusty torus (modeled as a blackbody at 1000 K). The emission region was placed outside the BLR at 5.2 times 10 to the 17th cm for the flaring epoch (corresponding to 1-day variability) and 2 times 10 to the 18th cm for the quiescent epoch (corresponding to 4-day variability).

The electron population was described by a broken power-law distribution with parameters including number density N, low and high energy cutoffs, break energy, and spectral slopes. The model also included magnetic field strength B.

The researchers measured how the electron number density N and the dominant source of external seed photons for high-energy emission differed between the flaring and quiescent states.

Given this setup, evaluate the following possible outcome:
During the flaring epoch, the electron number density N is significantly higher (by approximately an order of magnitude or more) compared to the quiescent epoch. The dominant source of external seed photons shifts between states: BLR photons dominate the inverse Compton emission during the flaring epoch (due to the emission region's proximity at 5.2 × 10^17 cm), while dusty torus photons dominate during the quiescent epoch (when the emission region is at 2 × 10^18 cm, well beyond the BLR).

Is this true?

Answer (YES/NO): YES